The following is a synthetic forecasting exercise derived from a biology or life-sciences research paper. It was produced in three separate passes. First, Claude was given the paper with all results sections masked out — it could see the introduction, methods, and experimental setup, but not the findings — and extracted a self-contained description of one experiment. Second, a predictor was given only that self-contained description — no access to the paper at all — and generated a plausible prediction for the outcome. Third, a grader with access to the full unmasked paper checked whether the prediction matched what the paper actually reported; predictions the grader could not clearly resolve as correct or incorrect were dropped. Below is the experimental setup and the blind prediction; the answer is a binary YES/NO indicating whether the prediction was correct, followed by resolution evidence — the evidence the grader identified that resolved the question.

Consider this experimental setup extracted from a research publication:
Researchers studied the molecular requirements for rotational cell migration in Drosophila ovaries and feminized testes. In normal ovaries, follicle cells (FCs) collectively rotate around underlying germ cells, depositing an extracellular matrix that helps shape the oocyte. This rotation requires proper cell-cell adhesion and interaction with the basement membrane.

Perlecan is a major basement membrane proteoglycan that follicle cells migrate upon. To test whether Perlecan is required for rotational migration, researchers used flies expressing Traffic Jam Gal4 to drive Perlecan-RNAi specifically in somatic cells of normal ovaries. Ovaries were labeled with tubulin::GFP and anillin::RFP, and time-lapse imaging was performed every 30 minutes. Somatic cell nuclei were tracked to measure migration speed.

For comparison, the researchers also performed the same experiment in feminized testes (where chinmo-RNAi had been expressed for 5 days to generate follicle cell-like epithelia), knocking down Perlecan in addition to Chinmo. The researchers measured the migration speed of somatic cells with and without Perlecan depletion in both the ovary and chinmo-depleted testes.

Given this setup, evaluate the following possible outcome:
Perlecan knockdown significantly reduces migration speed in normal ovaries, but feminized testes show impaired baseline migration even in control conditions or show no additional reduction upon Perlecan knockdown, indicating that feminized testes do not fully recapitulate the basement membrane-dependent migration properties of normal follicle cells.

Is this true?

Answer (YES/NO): NO